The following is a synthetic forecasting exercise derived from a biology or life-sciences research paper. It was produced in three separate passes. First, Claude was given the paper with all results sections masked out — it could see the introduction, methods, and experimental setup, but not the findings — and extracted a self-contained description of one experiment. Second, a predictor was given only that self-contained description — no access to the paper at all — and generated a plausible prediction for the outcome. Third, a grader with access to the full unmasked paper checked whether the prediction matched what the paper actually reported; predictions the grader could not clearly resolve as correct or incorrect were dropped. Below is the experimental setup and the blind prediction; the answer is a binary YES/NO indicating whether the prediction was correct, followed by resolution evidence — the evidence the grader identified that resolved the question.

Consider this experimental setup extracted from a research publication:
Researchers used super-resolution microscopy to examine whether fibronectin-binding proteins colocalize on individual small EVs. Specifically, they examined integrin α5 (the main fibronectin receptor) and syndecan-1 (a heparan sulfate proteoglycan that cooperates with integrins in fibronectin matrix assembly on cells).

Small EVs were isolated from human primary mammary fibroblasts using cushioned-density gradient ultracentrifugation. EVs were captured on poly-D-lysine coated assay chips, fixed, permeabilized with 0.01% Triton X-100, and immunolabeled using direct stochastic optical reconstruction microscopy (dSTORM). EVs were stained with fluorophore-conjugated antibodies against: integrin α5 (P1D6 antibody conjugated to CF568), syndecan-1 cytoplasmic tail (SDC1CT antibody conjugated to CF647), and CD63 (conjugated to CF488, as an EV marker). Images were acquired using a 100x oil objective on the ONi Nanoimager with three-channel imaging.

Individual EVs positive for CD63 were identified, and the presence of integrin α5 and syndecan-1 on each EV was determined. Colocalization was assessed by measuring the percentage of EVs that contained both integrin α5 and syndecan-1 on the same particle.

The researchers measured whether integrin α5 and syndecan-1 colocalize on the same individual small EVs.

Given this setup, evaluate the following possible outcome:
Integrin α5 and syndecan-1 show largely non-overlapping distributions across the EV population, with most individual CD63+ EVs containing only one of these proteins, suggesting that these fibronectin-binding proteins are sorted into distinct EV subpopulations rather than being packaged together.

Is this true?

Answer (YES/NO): NO